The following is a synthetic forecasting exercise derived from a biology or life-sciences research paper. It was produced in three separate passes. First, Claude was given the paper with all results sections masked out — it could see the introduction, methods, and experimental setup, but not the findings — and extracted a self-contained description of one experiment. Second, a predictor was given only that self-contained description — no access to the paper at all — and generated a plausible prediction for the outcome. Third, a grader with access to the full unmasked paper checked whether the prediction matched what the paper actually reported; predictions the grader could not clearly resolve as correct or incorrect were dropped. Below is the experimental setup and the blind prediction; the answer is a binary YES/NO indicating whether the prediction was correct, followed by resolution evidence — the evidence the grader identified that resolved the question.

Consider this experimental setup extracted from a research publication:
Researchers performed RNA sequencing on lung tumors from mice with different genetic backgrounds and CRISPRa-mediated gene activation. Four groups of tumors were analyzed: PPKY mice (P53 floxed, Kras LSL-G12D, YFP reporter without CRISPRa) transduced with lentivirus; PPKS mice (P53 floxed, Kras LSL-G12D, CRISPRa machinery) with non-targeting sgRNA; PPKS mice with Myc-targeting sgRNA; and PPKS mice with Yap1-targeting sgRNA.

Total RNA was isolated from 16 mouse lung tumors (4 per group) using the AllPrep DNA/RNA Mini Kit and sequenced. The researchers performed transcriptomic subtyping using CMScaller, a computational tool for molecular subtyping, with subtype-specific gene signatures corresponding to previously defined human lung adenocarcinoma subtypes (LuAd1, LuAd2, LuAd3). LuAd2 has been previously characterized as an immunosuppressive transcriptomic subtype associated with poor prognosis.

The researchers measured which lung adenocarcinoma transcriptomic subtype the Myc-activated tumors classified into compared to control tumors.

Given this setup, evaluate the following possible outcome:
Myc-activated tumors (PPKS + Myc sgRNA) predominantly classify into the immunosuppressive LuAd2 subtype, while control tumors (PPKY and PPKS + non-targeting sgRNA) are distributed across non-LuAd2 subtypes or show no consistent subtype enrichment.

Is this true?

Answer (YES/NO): YES